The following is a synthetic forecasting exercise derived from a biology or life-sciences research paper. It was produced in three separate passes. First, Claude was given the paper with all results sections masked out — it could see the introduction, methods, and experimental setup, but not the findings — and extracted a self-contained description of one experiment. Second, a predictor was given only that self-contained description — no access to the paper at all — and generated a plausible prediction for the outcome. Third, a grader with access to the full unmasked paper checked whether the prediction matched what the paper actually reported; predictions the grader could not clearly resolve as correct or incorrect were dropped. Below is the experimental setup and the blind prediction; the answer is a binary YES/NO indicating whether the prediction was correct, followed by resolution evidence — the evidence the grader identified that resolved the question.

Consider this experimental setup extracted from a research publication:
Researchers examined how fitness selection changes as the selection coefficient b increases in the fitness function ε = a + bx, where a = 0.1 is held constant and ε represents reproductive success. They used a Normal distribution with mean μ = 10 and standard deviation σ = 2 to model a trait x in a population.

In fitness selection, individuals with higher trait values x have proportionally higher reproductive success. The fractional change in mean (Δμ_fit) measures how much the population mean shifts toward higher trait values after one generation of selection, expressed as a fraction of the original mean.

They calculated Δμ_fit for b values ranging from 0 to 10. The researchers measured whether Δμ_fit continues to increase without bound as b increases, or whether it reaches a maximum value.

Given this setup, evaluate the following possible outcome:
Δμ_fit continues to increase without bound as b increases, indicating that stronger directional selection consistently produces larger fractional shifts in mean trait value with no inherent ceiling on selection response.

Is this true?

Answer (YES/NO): NO